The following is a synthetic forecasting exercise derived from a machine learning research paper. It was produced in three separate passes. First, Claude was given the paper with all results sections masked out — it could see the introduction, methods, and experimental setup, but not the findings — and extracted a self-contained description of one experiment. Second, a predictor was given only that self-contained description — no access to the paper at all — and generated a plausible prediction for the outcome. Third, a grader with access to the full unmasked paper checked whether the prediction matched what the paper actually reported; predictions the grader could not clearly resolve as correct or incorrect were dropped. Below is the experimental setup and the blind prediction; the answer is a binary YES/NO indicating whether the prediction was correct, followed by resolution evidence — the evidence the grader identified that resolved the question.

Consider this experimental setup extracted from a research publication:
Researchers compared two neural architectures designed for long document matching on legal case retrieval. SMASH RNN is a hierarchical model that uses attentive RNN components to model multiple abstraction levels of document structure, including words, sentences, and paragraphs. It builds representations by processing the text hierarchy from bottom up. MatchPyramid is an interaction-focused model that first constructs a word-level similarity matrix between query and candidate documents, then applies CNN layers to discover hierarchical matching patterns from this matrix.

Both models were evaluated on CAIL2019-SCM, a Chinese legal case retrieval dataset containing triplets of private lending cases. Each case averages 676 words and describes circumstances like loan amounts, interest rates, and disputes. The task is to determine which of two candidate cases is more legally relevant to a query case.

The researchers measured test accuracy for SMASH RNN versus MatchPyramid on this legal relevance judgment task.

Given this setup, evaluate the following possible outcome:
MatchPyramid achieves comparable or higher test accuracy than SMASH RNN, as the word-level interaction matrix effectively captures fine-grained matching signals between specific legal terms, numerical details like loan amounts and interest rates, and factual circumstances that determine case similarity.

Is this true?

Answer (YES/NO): YES